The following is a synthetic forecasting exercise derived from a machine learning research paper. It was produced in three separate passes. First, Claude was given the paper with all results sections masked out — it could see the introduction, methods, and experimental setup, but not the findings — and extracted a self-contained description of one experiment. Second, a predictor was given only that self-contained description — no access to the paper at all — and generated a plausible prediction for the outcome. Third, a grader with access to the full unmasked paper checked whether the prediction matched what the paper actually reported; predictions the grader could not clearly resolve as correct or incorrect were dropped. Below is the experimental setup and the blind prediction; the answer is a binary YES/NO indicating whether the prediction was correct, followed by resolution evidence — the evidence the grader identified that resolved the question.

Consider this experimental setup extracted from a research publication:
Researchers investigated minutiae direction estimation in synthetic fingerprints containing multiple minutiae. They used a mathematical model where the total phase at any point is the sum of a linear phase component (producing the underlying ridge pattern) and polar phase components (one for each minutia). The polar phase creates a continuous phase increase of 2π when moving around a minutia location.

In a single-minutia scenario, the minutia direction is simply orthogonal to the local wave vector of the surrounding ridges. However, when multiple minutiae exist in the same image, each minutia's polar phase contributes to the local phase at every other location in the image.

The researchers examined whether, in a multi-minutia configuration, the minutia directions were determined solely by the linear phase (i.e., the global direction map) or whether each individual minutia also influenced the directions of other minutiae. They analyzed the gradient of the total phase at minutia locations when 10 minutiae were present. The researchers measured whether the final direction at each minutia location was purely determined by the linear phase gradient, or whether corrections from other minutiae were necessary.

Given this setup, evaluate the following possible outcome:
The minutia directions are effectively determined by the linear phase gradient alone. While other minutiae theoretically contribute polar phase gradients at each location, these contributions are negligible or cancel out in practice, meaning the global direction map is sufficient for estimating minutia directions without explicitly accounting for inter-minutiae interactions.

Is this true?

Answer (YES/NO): NO